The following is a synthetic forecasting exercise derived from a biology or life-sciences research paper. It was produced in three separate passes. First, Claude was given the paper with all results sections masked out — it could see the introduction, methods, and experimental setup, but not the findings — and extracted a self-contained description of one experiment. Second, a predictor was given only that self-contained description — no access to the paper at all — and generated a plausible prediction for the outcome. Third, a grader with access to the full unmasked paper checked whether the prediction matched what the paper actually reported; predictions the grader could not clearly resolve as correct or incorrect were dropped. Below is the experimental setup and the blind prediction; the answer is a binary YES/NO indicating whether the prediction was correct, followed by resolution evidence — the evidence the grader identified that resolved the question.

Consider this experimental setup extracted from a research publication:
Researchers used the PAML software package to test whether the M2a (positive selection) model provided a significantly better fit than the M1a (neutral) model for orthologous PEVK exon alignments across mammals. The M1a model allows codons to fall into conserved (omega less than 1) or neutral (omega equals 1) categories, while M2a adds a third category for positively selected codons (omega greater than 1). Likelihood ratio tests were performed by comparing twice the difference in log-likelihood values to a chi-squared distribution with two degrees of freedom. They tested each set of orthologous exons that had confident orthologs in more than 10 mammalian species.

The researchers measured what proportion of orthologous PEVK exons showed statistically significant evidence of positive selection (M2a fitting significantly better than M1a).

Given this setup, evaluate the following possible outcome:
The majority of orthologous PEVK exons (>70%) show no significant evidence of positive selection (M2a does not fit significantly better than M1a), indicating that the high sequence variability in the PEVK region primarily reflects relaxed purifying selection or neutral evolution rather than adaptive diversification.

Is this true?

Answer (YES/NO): YES